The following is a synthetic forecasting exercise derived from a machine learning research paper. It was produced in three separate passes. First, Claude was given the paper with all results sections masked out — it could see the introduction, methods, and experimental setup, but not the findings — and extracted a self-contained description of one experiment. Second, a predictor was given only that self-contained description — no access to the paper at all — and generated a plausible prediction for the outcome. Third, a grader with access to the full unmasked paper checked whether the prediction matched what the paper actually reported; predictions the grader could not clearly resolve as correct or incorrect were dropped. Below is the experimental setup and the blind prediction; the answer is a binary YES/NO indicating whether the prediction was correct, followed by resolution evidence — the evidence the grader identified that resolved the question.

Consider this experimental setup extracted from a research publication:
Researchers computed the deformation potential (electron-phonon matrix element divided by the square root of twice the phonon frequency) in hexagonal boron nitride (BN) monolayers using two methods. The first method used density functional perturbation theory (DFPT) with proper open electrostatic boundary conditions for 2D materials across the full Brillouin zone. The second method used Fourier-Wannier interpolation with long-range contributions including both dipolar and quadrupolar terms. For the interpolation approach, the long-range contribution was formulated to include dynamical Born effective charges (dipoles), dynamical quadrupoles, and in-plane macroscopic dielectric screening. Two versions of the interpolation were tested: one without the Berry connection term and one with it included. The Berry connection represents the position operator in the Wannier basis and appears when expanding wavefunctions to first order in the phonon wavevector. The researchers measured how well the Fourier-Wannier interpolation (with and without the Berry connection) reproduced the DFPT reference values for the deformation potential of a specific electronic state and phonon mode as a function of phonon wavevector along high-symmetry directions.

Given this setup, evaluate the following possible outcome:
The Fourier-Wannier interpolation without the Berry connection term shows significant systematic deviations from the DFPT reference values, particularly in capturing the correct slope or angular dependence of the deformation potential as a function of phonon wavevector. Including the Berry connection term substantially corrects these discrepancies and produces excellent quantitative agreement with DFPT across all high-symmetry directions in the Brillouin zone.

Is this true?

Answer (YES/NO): NO